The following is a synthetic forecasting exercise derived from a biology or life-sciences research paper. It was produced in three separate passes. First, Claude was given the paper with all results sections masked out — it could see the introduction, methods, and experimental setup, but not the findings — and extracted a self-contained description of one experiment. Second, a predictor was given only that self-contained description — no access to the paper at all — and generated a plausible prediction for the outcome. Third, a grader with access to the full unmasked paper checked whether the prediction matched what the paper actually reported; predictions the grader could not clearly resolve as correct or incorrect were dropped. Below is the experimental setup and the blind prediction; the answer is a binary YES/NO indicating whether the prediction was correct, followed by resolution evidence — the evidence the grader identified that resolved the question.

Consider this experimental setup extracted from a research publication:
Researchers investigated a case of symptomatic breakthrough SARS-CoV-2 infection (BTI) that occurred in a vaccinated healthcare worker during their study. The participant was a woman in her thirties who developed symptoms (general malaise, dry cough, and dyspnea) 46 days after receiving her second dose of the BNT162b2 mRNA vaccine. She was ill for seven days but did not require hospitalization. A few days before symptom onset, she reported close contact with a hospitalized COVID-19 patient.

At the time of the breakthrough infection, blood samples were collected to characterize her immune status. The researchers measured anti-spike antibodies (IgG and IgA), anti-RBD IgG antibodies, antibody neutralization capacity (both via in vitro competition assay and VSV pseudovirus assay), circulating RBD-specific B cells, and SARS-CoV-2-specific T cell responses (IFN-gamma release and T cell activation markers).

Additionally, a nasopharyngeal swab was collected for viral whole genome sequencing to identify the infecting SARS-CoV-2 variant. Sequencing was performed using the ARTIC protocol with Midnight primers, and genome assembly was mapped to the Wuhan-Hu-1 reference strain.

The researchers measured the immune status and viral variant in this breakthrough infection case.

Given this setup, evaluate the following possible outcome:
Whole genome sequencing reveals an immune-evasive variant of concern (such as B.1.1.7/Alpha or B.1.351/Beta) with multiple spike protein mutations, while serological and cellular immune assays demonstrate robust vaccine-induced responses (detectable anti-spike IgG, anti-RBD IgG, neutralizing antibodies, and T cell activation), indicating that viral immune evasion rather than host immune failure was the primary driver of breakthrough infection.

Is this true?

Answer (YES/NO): YES